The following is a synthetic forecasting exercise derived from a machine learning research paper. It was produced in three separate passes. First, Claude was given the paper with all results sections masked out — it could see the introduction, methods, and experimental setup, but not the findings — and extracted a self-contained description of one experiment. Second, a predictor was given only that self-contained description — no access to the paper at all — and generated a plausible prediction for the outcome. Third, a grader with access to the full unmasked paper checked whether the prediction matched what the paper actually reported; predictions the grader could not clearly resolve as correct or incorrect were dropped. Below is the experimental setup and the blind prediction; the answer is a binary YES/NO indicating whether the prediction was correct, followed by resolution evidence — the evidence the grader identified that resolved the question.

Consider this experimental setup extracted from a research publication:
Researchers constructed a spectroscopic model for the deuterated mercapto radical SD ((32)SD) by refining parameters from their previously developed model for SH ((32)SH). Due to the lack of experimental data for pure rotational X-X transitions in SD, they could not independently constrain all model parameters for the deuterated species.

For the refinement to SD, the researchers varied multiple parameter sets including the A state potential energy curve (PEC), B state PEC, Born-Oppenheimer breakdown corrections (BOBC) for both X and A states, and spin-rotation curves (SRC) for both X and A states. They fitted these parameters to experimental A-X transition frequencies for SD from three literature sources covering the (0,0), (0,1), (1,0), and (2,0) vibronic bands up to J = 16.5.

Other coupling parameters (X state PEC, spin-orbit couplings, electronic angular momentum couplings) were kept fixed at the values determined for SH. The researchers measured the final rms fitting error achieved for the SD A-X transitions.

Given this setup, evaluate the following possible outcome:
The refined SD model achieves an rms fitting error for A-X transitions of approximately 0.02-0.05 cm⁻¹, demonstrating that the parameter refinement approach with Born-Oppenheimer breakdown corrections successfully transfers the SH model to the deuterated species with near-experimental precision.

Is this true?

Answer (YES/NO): NO